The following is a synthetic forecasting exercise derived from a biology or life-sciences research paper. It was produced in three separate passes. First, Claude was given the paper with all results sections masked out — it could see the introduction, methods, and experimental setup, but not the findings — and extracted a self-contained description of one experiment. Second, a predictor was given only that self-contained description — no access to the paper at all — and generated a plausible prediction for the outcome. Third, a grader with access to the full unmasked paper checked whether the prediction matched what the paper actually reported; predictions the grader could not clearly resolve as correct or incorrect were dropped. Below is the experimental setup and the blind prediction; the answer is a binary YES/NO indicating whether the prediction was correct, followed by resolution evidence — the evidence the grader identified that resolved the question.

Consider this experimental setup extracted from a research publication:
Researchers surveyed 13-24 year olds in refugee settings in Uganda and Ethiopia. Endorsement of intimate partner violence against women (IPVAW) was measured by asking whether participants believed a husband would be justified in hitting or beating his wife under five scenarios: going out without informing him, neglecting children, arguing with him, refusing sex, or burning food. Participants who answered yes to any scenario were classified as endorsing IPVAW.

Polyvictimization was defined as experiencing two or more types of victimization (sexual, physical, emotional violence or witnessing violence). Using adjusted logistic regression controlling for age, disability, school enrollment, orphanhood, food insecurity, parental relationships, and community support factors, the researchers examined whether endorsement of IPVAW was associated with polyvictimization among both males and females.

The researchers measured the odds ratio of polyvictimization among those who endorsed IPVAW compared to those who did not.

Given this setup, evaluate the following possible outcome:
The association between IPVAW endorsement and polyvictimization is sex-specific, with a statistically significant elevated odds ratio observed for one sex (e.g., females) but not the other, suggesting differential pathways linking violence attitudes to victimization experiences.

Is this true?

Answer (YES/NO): NO